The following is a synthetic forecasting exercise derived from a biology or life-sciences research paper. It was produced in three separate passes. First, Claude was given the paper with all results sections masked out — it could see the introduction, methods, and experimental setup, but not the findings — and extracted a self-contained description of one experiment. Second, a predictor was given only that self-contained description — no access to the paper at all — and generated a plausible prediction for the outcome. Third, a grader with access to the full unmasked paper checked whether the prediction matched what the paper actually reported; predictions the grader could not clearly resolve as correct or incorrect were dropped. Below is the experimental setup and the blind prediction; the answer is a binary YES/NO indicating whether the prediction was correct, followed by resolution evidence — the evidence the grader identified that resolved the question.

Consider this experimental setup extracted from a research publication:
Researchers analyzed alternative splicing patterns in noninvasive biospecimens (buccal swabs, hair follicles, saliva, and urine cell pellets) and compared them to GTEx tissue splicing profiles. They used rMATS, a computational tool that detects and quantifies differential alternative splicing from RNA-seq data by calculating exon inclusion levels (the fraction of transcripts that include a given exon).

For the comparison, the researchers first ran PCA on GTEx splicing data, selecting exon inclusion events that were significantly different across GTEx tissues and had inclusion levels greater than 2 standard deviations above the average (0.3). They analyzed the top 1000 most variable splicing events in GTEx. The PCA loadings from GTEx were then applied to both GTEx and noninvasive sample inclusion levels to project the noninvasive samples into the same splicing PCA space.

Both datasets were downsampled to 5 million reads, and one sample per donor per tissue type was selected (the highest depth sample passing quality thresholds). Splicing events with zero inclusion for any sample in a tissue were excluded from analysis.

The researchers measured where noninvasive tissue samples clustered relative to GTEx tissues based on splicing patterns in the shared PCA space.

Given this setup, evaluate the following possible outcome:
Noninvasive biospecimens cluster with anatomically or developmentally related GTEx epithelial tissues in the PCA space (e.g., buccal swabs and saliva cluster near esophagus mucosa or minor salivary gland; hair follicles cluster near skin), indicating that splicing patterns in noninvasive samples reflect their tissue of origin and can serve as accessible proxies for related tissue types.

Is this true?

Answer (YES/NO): NO